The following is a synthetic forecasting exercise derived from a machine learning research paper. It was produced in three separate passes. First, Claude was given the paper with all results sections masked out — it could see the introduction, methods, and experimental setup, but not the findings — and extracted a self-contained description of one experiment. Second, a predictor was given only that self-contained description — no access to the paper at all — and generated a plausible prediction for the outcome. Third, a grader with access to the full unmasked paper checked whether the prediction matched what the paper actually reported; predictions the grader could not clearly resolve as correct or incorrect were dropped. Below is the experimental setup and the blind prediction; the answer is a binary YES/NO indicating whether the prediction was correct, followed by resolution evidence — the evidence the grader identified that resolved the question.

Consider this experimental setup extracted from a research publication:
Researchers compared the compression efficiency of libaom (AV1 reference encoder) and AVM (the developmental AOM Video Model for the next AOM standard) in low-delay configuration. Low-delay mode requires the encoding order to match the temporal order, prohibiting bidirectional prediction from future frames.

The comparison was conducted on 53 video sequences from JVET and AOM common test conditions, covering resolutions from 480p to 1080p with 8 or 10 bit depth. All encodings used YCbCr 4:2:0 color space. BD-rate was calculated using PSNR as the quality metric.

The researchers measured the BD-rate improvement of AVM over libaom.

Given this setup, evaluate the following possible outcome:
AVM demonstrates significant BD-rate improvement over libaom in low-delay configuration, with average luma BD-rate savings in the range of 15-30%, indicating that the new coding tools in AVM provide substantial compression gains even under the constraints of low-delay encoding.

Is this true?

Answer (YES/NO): YES